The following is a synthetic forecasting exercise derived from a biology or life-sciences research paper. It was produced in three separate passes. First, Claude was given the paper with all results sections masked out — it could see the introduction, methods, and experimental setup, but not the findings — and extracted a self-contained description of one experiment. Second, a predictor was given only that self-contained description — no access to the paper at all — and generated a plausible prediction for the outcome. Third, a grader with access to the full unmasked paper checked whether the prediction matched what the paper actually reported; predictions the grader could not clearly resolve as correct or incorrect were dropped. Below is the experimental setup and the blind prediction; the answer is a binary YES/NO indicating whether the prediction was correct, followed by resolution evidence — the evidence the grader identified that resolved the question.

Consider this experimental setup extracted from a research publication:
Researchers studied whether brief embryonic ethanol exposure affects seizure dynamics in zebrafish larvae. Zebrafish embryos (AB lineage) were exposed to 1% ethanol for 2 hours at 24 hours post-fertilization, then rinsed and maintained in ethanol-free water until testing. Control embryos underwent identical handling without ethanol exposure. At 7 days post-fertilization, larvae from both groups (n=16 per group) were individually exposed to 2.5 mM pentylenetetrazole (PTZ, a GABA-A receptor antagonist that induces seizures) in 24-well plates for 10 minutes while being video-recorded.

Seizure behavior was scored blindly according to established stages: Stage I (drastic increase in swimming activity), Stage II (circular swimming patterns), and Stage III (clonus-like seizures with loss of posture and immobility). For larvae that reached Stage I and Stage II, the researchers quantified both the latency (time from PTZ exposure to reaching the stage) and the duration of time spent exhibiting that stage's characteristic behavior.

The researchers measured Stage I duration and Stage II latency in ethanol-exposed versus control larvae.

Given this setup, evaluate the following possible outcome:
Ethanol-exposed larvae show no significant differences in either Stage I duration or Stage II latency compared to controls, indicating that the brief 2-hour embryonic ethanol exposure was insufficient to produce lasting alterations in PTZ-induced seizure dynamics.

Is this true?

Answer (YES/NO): NO